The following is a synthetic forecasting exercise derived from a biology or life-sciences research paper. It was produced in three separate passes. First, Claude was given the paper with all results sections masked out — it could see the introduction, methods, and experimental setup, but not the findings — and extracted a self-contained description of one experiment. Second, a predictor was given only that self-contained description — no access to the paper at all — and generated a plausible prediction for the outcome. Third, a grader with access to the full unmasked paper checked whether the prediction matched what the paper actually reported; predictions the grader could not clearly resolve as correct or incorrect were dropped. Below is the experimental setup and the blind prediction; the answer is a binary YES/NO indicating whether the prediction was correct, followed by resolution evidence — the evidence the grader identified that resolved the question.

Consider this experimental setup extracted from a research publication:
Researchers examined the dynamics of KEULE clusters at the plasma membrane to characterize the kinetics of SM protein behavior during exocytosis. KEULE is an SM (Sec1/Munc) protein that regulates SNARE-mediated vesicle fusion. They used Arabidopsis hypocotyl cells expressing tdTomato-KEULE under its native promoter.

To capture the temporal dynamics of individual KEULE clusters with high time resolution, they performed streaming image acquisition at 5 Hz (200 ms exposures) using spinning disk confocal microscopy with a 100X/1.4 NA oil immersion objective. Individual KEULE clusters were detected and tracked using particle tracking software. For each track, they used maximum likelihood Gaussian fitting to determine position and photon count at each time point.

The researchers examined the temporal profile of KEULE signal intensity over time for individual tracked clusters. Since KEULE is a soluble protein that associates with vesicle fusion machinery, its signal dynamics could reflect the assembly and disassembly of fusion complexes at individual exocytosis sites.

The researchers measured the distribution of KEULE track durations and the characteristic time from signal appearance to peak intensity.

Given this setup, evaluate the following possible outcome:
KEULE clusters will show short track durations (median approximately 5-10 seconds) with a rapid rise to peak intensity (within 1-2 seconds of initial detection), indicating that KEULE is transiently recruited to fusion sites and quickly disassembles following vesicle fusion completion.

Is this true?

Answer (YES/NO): NO